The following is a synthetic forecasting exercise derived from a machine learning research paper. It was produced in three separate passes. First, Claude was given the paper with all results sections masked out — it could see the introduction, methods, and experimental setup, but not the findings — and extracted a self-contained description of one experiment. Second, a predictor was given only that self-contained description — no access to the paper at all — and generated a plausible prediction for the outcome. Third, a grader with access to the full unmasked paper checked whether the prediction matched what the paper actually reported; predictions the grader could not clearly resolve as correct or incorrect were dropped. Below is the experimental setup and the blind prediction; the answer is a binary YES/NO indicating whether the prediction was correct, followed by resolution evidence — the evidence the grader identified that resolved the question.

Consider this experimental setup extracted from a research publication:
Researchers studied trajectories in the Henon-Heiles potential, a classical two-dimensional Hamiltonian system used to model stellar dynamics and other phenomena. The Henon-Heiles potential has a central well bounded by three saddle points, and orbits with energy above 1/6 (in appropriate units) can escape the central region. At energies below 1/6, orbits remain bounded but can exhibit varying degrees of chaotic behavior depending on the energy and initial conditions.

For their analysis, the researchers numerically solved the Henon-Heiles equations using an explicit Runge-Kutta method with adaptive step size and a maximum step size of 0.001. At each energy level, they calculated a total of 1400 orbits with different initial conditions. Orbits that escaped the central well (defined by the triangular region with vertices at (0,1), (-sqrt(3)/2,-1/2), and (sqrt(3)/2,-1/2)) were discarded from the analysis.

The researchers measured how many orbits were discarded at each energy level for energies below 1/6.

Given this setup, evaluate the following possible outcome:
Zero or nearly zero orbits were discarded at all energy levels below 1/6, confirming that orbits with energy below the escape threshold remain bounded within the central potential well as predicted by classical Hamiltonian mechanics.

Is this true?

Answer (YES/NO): YES